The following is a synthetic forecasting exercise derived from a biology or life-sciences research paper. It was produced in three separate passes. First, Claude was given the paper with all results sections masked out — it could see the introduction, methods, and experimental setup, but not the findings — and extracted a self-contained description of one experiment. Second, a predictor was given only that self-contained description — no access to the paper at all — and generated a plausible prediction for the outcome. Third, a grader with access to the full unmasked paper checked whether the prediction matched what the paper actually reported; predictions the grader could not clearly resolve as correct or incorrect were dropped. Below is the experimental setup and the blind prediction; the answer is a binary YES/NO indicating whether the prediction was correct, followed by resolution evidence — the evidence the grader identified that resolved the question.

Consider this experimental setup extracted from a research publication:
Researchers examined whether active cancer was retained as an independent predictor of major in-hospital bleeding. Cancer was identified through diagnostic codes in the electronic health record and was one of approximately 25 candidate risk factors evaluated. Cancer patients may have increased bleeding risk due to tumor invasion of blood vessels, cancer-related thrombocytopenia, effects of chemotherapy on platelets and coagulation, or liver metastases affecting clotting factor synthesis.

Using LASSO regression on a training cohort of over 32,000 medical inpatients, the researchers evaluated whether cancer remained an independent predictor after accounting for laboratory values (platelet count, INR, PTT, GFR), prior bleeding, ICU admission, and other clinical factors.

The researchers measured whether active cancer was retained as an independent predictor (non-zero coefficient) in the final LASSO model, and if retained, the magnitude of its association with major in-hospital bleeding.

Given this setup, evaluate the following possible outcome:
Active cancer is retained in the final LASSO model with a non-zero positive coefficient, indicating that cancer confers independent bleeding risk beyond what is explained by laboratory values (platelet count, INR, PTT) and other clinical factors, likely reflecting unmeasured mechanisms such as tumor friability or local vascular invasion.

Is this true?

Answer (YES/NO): YES